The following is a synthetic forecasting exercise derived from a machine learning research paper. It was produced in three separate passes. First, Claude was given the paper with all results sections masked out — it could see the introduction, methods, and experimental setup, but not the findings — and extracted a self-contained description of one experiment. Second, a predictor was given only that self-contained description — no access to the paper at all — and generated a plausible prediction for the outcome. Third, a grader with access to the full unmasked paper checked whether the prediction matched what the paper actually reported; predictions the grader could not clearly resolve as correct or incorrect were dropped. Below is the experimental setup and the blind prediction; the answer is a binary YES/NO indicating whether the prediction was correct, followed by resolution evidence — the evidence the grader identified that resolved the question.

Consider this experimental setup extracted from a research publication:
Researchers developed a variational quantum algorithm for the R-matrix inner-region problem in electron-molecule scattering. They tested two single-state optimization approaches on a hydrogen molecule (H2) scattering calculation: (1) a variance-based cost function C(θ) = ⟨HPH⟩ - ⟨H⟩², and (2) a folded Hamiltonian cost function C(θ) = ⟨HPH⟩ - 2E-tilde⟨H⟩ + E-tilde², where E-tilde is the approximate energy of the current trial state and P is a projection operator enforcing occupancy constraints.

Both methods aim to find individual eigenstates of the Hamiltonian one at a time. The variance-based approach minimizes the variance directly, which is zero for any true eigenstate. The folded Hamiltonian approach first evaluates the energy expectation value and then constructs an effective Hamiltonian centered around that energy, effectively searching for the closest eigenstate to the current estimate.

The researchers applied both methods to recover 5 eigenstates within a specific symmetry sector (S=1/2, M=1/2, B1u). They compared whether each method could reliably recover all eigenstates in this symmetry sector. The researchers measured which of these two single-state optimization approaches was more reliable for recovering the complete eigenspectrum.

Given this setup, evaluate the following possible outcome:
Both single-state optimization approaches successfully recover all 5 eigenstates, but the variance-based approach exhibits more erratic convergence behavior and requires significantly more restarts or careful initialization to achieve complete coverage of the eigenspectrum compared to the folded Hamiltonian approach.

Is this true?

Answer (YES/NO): NO